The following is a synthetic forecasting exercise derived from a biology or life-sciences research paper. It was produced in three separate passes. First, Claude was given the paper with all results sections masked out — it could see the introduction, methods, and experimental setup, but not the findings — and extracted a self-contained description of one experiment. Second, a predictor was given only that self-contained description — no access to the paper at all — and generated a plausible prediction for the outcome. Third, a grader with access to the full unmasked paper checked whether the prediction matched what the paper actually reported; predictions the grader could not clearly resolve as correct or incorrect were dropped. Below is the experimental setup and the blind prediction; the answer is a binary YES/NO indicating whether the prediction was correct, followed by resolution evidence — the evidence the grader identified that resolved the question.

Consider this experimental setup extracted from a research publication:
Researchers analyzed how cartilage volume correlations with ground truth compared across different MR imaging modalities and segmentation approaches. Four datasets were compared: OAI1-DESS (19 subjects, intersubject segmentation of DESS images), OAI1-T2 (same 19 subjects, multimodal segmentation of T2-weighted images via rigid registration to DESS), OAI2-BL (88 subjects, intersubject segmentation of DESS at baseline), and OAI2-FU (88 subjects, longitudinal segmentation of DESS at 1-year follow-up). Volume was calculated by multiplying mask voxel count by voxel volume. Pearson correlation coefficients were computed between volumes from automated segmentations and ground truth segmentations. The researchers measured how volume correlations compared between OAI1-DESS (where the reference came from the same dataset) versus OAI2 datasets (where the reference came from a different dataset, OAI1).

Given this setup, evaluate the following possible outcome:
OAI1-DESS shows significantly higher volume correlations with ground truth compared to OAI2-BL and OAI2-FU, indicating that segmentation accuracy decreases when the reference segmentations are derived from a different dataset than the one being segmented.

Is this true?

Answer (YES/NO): YES